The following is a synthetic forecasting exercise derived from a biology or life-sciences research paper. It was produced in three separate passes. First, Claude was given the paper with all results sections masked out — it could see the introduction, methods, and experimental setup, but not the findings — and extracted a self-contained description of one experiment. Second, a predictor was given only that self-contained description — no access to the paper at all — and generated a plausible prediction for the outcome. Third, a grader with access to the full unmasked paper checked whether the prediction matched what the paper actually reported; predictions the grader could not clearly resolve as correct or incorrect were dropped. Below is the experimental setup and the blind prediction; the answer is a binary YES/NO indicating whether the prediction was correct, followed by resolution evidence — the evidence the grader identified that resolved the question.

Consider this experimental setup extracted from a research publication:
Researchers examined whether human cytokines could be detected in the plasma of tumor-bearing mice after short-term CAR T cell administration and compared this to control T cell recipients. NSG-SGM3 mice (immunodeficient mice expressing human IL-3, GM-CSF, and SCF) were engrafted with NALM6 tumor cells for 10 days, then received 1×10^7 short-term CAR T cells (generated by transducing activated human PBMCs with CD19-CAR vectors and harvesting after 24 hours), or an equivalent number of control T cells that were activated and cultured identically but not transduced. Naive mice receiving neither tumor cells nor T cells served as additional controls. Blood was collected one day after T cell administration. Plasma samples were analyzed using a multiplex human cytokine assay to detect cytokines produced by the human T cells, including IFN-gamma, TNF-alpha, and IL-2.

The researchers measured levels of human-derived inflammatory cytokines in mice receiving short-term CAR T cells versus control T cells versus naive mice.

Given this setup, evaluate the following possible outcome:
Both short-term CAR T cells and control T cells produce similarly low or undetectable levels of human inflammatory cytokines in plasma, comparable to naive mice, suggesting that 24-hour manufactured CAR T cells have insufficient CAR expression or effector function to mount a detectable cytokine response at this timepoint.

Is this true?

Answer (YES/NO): NO